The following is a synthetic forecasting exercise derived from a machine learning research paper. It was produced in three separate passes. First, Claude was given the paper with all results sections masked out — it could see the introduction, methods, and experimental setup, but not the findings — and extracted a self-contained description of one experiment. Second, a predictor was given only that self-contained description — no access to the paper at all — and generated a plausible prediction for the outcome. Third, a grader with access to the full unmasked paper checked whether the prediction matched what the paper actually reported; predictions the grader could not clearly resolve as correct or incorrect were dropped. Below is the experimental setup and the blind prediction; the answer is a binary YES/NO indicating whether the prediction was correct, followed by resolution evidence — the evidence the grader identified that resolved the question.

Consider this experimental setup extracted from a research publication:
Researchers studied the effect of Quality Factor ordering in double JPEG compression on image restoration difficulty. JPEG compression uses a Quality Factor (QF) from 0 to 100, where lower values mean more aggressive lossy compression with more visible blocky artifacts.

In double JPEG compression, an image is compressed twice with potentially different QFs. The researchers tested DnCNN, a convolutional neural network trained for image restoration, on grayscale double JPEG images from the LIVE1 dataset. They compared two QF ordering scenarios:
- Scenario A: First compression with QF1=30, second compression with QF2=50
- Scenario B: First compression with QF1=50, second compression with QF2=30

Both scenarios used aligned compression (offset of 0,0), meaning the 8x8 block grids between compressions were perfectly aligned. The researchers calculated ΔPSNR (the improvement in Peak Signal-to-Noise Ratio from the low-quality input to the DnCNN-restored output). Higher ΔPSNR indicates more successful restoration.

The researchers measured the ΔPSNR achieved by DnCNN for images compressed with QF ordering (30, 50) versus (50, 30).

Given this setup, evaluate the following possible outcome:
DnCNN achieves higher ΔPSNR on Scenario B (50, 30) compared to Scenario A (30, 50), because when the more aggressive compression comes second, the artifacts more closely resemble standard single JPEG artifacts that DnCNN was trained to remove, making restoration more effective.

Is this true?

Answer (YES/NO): YES